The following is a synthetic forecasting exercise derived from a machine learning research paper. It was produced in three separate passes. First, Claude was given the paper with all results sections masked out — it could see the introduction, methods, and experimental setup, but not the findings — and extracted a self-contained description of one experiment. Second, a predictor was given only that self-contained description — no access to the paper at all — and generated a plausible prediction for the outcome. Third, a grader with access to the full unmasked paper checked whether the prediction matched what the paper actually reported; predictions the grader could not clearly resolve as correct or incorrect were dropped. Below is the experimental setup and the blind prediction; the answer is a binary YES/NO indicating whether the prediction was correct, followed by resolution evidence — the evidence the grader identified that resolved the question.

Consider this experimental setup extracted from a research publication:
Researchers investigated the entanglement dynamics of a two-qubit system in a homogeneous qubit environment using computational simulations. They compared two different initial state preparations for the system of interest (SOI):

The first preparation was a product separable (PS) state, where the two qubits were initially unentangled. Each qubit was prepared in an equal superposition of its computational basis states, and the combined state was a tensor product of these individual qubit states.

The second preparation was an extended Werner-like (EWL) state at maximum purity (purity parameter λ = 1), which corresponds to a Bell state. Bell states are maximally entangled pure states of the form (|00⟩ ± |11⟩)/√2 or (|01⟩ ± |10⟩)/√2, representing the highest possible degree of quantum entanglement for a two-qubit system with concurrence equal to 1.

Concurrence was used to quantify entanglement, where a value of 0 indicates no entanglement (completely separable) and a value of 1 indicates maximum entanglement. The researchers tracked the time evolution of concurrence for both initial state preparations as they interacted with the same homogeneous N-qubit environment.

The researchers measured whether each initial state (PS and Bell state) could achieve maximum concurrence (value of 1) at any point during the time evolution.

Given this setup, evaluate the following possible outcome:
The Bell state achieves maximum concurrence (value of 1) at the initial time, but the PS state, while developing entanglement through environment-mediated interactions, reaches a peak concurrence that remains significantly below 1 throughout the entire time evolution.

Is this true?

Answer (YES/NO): YES